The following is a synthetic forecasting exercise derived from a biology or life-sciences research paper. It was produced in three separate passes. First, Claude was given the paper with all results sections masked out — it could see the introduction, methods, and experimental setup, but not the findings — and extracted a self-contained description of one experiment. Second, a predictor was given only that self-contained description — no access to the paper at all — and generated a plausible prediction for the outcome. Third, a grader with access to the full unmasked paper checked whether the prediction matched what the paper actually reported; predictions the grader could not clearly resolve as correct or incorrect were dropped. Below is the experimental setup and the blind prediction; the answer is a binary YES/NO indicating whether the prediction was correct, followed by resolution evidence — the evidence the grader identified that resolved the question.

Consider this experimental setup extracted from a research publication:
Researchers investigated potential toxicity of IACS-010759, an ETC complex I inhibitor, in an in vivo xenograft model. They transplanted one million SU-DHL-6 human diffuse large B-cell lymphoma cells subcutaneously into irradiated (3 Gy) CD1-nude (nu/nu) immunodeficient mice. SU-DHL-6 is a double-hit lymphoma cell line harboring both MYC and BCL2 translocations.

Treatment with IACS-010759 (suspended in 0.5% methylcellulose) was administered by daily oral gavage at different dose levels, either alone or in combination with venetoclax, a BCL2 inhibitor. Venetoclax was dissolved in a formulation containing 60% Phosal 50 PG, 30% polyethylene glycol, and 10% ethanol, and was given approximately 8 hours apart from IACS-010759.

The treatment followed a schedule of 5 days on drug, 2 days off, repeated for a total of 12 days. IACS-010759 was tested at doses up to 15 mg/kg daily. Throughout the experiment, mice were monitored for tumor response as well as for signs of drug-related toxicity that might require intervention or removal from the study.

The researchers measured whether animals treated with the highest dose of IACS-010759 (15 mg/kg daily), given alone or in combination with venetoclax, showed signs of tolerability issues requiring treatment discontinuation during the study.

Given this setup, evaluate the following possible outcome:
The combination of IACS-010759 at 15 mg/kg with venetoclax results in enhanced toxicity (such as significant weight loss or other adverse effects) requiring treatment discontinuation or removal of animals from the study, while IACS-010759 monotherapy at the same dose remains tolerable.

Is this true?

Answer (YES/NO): NO